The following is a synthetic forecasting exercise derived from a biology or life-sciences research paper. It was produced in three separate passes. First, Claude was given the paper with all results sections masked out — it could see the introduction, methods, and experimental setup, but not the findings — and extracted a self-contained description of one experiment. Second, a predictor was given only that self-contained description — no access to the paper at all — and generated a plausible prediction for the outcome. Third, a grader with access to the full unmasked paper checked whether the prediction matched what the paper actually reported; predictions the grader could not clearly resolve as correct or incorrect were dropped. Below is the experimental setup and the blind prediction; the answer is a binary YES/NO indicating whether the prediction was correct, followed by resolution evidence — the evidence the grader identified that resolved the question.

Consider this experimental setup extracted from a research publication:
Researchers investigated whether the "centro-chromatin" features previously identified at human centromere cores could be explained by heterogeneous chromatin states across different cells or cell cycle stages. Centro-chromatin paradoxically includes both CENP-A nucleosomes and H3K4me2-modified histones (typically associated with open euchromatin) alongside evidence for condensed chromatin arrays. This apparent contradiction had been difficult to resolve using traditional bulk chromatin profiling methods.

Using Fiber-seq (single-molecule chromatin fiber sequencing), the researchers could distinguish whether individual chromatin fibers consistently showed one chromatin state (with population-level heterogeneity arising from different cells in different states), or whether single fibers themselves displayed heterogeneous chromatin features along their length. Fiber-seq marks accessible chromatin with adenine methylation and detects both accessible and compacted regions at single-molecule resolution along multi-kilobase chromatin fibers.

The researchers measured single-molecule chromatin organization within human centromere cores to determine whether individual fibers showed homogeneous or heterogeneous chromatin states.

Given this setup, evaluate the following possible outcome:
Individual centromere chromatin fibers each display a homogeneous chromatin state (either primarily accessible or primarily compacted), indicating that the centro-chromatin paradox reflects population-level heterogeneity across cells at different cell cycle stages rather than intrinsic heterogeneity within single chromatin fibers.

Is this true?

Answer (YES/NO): NO